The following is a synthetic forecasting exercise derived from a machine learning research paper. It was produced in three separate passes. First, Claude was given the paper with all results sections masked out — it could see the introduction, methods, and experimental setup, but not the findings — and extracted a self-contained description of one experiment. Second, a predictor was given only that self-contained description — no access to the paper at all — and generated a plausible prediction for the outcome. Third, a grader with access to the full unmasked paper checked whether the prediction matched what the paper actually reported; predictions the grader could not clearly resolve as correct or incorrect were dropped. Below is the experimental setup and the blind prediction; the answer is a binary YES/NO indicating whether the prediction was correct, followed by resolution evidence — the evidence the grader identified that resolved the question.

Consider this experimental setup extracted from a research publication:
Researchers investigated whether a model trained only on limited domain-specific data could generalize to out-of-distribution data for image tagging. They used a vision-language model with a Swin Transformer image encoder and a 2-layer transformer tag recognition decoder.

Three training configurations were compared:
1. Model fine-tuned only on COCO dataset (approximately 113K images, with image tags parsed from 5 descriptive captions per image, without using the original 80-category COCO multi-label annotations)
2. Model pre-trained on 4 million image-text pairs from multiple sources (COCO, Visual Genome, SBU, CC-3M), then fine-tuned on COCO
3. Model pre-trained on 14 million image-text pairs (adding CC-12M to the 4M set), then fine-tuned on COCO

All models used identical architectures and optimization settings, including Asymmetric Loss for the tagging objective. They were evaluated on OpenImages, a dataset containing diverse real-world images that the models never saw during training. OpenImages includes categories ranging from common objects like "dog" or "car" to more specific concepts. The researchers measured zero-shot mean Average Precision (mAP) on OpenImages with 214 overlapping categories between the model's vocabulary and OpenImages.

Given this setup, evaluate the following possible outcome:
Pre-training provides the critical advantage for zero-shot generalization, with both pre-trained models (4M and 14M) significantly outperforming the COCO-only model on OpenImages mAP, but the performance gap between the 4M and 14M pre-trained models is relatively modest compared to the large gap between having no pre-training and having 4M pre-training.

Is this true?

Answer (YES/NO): YES